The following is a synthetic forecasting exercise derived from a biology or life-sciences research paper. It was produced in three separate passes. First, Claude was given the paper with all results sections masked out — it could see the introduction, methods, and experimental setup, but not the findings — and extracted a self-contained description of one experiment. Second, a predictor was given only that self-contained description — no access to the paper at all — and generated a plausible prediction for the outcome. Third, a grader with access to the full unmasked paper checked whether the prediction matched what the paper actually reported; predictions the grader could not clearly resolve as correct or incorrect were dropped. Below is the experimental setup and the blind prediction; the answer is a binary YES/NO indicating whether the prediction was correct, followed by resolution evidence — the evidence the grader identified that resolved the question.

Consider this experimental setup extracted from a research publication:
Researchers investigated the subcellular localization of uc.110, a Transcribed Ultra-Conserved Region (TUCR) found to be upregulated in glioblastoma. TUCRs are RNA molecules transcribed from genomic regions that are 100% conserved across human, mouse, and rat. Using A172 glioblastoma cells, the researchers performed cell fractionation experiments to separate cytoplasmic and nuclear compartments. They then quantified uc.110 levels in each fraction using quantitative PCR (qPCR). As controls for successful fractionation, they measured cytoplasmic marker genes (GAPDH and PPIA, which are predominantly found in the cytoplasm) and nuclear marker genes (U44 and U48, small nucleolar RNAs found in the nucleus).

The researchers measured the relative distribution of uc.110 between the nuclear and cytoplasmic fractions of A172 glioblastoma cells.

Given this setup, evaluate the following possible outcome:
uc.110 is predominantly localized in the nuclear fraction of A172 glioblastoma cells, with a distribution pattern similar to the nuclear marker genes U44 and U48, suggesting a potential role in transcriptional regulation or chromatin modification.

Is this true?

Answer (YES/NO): NO